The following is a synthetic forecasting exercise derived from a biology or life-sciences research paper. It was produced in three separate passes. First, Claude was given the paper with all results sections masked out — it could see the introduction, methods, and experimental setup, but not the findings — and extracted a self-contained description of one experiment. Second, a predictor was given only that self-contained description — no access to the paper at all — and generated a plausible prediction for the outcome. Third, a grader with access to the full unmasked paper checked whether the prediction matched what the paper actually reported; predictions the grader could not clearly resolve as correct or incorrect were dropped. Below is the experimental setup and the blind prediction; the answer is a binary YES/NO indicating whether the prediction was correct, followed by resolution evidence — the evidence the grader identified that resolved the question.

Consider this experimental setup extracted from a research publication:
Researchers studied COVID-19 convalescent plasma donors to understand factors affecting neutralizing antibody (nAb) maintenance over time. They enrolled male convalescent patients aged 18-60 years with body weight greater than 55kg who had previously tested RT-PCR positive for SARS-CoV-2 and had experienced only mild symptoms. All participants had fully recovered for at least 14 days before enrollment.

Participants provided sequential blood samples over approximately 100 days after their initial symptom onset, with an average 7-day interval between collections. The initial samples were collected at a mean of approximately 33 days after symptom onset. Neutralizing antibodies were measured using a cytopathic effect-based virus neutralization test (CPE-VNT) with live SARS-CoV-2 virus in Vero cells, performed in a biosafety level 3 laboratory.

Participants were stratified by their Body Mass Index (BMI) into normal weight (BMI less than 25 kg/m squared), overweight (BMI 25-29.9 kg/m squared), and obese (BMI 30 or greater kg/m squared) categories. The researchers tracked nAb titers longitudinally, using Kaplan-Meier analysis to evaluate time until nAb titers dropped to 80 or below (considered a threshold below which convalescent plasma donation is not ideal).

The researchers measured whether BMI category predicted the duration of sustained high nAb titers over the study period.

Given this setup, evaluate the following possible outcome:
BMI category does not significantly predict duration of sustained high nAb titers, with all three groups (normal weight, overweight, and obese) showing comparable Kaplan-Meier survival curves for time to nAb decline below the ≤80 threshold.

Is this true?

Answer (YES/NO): NO